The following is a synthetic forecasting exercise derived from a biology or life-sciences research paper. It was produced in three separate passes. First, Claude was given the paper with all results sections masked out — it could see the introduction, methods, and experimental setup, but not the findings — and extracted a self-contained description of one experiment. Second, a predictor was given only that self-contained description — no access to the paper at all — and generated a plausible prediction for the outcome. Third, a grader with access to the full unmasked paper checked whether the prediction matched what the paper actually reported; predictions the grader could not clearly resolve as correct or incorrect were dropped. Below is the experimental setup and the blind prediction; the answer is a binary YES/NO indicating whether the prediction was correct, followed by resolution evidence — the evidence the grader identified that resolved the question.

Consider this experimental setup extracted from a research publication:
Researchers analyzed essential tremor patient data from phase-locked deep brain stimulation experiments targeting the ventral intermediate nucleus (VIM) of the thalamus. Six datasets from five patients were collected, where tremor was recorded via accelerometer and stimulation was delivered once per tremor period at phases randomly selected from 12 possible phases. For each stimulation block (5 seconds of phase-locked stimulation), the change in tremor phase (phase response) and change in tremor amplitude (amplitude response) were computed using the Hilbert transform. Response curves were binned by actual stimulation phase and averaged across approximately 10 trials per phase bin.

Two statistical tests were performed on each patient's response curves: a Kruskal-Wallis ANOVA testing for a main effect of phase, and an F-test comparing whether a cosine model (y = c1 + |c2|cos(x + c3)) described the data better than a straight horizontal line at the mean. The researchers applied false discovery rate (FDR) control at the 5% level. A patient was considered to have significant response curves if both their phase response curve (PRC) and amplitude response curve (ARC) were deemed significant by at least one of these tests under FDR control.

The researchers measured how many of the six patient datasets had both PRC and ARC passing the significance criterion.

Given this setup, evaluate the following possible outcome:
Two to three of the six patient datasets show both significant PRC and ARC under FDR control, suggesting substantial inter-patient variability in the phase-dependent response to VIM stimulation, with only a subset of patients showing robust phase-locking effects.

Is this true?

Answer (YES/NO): YES